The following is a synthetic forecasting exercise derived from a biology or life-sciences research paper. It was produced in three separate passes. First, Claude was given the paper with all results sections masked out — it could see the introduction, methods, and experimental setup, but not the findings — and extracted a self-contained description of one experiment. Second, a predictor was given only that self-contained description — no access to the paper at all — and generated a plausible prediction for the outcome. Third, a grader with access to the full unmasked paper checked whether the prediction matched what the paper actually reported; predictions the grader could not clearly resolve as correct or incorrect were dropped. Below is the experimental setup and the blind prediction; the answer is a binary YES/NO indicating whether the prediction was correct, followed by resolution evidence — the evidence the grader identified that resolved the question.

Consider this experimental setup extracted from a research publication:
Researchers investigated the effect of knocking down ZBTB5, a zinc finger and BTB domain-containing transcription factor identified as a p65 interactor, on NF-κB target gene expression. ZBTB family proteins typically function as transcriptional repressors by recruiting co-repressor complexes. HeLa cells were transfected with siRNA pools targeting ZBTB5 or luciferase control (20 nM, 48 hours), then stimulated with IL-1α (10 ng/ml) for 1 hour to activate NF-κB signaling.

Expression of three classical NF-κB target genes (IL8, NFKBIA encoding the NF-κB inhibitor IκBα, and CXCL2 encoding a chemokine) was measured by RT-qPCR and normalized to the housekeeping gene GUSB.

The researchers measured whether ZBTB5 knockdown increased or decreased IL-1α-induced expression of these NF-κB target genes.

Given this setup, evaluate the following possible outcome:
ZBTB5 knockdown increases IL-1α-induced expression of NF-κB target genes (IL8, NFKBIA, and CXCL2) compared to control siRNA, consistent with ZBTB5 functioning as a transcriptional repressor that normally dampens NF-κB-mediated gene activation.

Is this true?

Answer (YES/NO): NO